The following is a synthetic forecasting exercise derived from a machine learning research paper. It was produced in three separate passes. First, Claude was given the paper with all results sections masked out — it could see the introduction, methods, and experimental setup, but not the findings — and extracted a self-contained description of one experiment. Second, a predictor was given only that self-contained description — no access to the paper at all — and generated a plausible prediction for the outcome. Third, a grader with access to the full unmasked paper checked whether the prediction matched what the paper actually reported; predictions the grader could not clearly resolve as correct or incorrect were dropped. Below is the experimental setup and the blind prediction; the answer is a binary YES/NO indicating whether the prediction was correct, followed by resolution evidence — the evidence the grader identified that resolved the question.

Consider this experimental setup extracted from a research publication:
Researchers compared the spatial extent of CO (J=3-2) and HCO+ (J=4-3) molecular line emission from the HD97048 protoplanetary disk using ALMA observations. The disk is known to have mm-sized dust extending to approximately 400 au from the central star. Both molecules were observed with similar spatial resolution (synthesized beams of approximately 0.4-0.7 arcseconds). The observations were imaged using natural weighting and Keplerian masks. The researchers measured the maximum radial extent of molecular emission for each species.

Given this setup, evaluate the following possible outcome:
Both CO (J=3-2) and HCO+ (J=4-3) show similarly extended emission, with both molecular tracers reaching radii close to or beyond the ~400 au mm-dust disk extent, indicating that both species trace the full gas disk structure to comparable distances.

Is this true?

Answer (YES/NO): NO